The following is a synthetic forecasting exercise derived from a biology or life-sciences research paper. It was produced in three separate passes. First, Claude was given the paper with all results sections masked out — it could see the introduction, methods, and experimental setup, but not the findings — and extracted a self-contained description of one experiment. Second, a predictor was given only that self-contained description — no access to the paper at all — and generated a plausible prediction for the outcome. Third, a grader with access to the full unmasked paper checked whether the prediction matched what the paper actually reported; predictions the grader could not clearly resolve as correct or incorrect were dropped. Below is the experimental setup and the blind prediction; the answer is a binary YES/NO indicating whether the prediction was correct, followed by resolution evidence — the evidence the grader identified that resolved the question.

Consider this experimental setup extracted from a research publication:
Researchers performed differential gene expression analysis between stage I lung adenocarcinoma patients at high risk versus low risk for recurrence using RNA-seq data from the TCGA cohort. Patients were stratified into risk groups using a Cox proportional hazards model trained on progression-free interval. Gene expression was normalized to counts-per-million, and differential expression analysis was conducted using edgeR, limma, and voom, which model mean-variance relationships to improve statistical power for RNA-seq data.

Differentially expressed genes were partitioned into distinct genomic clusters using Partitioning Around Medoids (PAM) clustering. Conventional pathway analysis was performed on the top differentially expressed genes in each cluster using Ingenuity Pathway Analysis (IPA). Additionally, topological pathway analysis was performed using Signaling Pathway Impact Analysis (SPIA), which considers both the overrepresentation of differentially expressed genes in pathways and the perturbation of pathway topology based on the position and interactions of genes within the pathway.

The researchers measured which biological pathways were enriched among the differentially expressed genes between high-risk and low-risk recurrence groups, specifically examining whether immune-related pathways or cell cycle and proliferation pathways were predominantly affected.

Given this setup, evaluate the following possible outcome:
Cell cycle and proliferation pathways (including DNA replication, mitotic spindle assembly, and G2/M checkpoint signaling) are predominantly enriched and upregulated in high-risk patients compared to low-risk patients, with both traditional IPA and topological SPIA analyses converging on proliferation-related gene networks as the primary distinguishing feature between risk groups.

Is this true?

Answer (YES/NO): NO